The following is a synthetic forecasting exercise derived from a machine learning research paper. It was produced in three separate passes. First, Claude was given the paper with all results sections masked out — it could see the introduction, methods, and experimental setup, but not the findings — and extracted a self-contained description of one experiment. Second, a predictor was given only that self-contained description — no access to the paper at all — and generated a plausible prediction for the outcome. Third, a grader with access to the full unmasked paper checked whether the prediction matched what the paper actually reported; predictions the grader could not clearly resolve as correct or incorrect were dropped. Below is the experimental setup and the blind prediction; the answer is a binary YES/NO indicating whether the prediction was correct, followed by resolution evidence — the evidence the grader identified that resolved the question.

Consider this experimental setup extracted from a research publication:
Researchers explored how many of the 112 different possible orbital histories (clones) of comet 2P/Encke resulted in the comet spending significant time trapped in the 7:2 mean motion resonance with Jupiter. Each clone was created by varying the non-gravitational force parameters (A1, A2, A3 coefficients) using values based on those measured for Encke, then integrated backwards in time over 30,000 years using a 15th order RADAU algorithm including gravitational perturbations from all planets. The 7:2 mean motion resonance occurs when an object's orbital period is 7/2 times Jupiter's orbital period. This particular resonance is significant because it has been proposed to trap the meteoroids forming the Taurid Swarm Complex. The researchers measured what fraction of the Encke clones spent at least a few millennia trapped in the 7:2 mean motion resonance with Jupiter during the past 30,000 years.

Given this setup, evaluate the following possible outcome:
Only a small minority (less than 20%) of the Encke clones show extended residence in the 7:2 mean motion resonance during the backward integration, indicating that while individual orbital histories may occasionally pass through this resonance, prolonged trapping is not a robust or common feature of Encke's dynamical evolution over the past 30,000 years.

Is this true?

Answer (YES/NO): YES